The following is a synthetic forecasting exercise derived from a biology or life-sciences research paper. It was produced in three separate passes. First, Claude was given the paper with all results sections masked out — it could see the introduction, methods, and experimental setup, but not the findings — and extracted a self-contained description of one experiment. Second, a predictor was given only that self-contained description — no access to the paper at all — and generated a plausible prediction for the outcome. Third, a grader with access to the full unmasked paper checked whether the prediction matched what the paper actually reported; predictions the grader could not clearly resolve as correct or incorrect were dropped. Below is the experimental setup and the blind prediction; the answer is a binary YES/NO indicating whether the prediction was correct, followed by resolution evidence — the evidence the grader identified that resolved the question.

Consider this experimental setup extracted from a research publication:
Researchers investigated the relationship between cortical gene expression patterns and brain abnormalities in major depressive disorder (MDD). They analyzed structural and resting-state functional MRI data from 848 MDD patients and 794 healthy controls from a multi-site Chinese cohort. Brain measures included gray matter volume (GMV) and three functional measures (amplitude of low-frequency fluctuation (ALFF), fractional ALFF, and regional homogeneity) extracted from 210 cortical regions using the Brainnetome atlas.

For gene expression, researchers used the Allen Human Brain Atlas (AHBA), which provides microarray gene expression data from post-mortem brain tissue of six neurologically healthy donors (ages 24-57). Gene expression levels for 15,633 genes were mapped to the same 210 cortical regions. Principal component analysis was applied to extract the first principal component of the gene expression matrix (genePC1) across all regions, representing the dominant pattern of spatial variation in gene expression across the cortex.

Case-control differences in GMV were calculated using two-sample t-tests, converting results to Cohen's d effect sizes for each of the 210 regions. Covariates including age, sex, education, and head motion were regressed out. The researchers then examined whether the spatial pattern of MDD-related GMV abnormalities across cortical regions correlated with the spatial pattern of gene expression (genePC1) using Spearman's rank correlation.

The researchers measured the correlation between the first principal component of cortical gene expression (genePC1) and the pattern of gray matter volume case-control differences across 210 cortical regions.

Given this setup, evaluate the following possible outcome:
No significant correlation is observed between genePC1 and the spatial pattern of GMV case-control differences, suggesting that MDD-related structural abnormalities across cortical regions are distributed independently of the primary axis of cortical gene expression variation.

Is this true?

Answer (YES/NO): NO